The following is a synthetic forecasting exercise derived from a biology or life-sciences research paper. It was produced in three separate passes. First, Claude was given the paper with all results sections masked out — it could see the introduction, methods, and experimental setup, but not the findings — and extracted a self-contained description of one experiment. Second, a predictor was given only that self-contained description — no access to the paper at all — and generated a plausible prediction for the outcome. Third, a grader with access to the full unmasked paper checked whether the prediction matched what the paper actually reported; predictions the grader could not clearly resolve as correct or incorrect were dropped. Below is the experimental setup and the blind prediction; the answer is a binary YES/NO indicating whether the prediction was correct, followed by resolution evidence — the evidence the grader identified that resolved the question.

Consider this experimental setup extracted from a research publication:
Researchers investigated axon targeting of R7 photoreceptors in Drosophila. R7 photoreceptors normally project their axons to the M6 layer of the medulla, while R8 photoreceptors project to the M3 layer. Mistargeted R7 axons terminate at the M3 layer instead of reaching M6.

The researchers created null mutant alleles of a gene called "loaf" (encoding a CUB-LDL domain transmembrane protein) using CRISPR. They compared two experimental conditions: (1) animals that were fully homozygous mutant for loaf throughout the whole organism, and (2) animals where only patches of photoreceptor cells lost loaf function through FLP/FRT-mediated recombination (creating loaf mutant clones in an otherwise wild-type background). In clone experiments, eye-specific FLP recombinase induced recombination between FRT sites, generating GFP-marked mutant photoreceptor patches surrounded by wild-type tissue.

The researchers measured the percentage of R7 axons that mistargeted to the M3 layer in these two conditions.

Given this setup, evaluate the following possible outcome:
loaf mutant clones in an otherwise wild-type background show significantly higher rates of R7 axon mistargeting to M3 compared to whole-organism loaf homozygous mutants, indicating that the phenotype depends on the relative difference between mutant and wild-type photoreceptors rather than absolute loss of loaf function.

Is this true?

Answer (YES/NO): NO